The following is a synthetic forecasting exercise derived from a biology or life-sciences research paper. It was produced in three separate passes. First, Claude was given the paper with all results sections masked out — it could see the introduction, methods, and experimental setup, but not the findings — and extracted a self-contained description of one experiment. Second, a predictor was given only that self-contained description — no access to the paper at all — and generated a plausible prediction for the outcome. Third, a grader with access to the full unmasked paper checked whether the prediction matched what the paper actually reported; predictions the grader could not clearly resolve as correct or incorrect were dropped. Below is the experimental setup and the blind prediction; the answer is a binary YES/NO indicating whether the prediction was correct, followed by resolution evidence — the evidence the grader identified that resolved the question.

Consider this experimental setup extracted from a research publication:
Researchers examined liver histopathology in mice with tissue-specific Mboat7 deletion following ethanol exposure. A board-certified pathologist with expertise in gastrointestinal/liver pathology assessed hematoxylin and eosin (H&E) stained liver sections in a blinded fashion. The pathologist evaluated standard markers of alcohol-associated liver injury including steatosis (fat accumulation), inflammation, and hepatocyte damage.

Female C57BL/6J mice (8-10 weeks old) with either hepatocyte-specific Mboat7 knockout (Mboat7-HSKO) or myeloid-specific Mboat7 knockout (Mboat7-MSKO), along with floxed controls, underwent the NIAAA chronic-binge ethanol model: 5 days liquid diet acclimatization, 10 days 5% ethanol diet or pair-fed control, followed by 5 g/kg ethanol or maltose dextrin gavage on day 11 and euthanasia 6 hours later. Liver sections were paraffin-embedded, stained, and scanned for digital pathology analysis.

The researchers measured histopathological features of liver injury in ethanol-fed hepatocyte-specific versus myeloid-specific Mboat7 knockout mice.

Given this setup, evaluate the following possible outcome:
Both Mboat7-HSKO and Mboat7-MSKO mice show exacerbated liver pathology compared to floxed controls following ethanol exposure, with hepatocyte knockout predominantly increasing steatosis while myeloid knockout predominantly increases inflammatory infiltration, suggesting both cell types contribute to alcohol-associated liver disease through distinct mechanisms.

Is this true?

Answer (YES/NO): NO